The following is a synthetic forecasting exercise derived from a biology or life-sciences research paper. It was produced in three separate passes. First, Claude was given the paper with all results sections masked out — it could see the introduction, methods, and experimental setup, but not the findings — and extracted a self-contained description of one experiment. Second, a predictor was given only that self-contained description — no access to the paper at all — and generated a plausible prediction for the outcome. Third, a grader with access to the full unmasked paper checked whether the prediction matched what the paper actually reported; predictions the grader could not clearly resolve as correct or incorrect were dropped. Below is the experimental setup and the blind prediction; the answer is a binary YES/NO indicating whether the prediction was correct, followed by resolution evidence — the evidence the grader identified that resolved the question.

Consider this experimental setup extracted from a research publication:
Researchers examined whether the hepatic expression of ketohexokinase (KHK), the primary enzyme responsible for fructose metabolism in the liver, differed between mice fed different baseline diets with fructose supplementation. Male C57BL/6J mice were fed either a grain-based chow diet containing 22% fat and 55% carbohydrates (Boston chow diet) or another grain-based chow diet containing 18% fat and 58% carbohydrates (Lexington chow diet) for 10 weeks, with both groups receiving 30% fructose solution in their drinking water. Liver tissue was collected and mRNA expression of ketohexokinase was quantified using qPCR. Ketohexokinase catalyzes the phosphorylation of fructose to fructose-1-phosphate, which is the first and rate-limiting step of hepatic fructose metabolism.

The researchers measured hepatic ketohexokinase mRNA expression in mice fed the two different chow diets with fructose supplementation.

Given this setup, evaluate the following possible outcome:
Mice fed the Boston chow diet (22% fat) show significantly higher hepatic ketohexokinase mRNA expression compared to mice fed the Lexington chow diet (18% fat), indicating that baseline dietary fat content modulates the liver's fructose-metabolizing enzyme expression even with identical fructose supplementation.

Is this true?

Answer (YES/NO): NO